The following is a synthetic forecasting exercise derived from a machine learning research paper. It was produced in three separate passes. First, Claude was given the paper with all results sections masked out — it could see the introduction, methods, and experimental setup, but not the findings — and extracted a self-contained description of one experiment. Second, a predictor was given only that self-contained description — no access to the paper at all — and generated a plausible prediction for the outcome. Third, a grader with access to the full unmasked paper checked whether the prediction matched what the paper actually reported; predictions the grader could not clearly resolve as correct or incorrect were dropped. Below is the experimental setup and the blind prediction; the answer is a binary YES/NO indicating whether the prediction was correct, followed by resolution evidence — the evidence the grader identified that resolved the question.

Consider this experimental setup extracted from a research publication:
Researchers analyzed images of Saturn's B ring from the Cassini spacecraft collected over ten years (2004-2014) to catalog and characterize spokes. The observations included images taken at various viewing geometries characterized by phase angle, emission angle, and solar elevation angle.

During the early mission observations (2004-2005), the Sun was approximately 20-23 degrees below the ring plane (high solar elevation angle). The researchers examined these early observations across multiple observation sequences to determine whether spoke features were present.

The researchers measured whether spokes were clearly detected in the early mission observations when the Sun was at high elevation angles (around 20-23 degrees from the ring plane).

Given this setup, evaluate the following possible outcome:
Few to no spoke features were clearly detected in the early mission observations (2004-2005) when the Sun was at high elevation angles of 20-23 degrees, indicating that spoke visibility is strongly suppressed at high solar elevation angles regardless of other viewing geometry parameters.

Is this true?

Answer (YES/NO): NO